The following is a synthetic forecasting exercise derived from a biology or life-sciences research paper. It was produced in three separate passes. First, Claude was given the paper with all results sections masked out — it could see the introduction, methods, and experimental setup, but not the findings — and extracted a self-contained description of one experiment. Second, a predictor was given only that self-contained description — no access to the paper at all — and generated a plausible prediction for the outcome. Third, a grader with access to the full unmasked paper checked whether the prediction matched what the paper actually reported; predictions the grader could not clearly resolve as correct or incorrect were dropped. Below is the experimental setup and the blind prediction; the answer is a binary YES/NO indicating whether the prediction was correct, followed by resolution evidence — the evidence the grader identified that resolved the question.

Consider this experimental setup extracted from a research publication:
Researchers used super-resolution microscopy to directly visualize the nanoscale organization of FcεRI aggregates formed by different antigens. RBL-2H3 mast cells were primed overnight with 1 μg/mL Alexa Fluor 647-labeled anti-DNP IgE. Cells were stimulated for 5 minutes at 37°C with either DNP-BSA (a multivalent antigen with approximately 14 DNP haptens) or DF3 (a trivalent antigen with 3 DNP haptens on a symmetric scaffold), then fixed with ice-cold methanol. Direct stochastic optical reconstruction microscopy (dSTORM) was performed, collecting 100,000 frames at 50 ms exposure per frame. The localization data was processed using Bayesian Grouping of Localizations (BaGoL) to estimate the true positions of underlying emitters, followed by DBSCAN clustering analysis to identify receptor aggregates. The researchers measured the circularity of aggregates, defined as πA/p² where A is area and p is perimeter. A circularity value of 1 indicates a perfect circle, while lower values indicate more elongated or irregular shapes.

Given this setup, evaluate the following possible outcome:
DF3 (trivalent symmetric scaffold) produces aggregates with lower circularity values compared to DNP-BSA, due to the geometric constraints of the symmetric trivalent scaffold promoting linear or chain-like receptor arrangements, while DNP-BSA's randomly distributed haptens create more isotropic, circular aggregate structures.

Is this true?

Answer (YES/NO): YES